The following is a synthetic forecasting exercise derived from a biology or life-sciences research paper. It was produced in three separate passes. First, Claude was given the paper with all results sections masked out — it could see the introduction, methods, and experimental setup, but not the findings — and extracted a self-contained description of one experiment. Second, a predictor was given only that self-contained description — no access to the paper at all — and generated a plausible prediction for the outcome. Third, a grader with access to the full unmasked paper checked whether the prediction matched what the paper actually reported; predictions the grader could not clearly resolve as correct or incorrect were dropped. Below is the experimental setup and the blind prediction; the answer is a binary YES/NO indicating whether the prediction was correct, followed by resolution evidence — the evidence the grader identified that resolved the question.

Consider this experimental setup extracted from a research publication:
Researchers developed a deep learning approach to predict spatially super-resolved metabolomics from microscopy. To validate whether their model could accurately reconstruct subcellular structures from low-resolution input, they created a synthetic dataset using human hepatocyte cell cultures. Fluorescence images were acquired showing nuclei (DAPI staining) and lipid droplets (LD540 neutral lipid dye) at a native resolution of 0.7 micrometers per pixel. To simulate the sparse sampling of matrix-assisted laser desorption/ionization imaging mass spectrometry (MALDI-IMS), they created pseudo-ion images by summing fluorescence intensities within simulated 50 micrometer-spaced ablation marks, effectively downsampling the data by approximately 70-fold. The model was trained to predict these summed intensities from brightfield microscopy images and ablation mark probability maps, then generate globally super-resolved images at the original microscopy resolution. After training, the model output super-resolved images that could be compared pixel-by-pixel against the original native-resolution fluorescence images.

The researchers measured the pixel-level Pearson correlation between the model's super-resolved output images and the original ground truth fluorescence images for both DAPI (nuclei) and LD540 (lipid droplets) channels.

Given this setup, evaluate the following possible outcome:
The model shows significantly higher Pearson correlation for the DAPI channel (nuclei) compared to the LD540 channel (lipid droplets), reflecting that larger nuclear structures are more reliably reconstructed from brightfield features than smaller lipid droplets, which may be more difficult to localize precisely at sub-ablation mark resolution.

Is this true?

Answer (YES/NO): NO